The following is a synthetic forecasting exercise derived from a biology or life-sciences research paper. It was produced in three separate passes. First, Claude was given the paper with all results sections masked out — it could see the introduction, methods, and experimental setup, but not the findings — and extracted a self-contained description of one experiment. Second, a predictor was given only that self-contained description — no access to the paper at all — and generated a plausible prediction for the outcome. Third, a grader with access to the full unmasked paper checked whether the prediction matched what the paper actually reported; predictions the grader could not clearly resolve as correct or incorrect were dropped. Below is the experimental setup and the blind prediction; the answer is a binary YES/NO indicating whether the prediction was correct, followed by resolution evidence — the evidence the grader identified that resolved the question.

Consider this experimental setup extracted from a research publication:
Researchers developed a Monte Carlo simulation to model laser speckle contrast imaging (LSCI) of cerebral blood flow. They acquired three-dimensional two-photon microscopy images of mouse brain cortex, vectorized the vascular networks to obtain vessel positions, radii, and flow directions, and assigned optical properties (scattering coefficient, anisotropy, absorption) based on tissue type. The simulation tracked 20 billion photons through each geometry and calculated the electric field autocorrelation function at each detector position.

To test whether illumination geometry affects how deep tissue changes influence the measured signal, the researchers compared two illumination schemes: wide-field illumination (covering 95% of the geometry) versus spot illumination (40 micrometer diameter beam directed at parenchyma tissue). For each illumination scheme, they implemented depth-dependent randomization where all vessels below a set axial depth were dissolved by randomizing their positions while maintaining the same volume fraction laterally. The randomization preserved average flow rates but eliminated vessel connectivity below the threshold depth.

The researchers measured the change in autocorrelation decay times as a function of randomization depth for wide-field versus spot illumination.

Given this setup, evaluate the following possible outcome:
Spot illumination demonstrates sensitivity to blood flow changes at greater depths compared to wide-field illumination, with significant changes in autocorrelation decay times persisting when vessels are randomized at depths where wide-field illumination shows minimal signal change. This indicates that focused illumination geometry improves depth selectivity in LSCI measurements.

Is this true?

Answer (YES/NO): YES